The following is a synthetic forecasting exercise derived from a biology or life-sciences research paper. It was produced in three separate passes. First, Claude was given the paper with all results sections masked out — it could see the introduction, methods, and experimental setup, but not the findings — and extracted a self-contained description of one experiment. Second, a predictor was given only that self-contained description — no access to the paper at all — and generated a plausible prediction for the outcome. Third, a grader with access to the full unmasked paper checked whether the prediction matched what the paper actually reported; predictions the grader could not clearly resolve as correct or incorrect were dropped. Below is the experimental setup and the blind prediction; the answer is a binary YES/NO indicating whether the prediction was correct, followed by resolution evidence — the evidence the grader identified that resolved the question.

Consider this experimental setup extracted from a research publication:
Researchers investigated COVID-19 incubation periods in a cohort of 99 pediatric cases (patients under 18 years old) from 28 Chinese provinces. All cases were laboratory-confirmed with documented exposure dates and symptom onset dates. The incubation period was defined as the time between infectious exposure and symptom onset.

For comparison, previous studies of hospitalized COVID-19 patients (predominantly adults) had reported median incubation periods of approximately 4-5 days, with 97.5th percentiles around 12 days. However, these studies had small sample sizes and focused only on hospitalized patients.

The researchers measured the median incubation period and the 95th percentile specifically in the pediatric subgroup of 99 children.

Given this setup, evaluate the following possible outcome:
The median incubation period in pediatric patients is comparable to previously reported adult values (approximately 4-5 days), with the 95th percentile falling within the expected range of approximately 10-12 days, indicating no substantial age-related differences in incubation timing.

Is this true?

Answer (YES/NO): NO